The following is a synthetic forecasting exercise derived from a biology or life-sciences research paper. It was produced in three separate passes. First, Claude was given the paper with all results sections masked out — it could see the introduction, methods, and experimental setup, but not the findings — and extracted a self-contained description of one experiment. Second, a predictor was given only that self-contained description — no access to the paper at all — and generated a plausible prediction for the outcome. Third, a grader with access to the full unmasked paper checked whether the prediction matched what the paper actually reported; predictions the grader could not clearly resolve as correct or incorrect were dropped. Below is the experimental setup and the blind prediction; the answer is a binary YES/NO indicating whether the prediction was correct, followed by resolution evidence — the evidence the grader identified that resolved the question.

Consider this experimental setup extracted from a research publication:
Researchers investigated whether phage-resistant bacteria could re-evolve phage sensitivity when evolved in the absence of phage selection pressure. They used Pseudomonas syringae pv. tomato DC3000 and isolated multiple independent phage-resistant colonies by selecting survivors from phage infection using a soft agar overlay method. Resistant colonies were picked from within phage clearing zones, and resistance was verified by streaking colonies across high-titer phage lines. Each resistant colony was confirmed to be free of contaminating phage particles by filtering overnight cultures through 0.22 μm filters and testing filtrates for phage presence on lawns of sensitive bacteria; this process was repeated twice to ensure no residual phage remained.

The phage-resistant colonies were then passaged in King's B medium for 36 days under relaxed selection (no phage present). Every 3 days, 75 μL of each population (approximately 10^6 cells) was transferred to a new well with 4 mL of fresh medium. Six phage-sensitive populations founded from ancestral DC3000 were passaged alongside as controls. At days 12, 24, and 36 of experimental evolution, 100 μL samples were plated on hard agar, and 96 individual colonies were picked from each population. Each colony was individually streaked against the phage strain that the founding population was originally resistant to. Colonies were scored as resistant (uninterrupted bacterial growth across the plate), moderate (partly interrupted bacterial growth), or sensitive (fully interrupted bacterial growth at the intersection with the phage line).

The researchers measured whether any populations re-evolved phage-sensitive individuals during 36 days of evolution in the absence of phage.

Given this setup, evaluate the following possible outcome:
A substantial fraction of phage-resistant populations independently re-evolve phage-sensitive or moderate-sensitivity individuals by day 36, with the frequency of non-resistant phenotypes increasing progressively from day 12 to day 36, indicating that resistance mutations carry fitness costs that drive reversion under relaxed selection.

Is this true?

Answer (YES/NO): NO